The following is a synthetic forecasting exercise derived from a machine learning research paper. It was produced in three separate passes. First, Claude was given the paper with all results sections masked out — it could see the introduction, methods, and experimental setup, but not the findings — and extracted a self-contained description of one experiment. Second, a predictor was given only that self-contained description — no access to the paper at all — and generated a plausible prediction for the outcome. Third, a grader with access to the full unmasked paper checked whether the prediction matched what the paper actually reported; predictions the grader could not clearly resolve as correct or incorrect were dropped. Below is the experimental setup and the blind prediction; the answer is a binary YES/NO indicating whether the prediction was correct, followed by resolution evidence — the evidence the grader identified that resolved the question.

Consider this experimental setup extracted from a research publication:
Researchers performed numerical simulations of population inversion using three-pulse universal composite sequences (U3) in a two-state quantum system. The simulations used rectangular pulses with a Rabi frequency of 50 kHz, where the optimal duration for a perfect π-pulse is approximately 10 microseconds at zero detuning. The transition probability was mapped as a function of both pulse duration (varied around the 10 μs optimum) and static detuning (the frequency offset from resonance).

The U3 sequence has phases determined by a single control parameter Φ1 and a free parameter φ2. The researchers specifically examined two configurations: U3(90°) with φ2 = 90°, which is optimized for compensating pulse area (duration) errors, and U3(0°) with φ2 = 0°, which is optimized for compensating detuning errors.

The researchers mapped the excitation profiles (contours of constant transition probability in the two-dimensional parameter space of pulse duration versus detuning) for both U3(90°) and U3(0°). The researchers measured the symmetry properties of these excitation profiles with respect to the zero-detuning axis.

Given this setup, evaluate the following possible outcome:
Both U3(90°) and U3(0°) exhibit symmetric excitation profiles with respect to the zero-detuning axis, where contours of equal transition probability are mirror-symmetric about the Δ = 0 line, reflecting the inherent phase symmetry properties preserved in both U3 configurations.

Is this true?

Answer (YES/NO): YES